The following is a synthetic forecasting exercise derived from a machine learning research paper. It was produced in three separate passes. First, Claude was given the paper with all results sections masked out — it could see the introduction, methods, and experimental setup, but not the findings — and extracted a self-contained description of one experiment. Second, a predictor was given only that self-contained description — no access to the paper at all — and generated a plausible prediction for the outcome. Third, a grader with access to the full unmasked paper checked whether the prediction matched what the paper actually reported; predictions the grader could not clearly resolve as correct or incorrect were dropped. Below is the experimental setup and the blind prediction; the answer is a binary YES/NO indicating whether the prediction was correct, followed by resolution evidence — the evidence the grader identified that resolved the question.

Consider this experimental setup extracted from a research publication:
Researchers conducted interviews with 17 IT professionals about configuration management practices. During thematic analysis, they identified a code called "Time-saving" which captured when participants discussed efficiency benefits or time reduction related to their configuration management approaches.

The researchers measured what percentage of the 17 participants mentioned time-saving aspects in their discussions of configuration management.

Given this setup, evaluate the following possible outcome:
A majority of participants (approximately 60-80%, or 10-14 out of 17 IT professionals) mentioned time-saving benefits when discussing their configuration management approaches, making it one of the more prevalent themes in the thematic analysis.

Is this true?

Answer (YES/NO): YES